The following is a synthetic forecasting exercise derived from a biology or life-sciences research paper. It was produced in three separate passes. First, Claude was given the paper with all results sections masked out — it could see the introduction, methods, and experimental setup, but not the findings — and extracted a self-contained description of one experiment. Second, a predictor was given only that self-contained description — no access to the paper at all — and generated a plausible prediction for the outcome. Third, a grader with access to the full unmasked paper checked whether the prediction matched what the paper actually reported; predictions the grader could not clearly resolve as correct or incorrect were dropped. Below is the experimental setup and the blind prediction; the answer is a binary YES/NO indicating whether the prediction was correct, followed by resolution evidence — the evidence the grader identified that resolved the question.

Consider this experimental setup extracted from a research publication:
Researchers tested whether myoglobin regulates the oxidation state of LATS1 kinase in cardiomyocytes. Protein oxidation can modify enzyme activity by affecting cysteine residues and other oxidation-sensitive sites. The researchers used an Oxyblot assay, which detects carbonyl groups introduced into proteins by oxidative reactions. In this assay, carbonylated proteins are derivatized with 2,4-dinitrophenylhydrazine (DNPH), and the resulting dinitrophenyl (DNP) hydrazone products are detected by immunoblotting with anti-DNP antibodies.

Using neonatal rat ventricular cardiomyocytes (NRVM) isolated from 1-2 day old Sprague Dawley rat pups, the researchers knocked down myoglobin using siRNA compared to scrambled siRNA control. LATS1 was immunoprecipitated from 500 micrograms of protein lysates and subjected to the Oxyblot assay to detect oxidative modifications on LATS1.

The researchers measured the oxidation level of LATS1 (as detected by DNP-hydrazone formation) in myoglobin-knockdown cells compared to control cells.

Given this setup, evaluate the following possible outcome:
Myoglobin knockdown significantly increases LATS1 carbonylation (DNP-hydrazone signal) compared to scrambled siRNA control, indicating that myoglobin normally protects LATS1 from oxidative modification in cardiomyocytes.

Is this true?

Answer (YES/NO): NO